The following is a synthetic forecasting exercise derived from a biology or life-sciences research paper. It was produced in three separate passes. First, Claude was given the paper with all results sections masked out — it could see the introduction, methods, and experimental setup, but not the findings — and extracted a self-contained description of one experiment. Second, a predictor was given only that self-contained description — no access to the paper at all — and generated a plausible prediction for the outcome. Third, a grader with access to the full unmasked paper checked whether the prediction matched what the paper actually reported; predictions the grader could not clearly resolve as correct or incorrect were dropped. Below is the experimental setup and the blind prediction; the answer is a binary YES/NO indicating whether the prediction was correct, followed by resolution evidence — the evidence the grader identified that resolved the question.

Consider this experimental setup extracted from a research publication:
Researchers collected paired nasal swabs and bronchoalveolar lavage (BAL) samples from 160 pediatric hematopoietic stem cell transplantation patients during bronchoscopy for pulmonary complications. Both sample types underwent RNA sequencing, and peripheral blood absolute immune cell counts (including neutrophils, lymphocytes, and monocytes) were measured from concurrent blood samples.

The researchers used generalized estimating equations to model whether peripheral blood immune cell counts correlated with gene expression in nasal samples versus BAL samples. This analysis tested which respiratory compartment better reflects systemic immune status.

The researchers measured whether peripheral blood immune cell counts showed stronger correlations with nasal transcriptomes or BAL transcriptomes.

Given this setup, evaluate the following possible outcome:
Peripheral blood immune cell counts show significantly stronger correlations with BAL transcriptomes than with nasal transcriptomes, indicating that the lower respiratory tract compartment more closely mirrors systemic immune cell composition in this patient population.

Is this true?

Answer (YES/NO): NO